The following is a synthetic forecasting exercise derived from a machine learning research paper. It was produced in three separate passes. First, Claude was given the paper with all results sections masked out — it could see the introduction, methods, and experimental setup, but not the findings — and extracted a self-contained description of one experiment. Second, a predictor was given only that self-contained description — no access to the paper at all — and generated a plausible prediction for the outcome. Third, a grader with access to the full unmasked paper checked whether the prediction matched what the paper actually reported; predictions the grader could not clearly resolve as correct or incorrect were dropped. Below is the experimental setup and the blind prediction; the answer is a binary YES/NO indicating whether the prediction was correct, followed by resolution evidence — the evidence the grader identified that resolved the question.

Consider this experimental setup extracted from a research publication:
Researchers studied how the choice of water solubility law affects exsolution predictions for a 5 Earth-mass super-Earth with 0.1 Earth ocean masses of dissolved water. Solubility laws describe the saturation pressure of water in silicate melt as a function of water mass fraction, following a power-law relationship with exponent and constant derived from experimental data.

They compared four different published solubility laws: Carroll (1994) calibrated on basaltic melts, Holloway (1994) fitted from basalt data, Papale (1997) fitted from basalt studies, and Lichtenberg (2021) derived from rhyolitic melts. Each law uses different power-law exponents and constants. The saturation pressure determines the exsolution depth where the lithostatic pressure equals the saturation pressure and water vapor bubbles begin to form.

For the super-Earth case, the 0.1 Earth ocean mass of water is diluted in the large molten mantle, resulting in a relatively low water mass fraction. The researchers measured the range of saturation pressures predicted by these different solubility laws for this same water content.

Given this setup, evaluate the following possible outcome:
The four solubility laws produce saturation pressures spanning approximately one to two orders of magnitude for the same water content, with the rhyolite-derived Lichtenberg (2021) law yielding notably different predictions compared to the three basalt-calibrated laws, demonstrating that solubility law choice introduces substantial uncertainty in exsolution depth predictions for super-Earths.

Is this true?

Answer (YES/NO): NO